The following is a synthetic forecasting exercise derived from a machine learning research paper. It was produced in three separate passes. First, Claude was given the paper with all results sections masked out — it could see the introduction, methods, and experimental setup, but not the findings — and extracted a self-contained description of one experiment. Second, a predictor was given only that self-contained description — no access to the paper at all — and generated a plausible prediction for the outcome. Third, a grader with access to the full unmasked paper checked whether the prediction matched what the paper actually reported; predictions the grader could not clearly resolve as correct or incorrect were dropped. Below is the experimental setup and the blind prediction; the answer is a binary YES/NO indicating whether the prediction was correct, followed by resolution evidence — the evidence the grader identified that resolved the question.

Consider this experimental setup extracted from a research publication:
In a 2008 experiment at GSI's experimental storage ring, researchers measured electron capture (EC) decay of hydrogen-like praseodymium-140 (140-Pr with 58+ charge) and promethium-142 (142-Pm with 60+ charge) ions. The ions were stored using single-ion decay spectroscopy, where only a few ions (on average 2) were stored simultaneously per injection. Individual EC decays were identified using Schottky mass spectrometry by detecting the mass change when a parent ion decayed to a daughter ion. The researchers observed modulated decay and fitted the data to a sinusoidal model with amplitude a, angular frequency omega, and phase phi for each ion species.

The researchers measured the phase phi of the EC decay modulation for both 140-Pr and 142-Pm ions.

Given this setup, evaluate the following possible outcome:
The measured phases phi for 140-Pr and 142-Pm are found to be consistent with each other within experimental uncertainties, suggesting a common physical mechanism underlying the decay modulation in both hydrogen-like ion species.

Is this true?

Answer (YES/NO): NO